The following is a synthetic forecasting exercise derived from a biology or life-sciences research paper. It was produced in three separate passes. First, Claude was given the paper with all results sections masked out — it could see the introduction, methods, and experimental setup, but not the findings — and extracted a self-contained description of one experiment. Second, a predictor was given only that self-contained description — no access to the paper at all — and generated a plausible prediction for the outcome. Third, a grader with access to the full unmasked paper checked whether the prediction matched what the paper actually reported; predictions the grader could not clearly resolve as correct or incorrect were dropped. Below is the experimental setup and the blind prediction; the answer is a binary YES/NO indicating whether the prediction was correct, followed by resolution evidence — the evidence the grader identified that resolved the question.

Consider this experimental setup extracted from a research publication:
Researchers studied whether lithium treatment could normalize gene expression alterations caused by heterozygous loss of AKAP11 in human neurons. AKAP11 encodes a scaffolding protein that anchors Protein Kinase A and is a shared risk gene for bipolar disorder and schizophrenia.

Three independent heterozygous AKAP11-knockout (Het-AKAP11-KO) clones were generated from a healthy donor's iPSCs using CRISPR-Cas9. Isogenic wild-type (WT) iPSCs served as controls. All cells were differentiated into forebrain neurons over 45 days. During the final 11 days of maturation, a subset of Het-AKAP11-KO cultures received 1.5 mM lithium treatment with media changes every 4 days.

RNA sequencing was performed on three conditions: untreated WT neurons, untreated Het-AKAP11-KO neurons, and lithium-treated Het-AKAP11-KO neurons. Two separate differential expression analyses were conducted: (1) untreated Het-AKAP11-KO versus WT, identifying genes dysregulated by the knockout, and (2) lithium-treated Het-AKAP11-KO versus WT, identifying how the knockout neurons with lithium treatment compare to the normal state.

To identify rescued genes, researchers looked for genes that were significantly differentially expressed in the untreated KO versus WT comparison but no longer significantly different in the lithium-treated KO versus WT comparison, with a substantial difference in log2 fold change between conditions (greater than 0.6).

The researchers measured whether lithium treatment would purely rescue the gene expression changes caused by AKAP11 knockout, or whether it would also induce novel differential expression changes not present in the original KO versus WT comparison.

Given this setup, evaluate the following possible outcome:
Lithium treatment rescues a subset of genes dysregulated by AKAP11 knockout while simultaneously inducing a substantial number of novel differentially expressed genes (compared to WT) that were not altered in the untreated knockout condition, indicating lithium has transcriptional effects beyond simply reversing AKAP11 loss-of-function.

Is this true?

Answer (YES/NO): YES